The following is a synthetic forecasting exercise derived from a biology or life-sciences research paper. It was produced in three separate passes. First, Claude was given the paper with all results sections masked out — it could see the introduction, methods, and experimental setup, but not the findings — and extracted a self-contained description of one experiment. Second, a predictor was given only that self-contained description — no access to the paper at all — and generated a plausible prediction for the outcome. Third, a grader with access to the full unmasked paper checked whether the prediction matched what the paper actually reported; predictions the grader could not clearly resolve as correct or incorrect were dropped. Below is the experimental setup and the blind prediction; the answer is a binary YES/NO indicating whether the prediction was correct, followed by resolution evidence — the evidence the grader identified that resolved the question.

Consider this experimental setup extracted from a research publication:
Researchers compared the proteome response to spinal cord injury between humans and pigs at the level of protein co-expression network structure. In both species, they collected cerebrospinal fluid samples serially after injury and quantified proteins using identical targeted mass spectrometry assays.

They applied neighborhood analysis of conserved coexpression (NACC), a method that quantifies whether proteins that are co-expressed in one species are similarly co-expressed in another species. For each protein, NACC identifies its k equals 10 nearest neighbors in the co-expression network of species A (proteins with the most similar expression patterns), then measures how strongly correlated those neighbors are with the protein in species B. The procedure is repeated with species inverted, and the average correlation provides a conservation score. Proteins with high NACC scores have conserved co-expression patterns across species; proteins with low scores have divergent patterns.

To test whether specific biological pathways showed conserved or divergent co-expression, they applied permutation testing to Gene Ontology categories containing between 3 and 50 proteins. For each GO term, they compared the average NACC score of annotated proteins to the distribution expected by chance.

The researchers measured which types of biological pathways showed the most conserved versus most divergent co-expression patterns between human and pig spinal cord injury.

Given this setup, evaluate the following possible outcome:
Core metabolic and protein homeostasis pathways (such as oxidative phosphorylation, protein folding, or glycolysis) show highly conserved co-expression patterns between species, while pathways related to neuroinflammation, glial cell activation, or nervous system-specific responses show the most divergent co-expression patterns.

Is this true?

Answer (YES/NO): NO